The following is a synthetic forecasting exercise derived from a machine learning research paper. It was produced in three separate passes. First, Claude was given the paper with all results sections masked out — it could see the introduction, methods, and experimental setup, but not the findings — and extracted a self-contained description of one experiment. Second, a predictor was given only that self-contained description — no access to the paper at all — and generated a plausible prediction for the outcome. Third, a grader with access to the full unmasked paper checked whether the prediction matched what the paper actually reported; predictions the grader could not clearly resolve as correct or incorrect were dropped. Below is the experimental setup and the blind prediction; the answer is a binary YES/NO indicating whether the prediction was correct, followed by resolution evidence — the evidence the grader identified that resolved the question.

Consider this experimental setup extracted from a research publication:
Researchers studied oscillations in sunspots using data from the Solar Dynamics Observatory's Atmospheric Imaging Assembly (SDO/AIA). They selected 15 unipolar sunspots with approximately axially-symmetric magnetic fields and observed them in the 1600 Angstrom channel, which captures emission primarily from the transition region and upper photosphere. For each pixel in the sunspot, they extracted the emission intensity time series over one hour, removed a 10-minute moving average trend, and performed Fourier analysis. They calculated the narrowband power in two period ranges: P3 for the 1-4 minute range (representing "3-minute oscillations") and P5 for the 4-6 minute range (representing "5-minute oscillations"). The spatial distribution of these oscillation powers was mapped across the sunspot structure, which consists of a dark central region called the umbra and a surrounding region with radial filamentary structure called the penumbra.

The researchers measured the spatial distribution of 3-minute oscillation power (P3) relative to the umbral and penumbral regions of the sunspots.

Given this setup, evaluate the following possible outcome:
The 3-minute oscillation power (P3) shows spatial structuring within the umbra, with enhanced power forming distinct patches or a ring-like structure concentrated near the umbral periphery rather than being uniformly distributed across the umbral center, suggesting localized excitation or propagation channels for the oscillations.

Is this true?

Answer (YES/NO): NO